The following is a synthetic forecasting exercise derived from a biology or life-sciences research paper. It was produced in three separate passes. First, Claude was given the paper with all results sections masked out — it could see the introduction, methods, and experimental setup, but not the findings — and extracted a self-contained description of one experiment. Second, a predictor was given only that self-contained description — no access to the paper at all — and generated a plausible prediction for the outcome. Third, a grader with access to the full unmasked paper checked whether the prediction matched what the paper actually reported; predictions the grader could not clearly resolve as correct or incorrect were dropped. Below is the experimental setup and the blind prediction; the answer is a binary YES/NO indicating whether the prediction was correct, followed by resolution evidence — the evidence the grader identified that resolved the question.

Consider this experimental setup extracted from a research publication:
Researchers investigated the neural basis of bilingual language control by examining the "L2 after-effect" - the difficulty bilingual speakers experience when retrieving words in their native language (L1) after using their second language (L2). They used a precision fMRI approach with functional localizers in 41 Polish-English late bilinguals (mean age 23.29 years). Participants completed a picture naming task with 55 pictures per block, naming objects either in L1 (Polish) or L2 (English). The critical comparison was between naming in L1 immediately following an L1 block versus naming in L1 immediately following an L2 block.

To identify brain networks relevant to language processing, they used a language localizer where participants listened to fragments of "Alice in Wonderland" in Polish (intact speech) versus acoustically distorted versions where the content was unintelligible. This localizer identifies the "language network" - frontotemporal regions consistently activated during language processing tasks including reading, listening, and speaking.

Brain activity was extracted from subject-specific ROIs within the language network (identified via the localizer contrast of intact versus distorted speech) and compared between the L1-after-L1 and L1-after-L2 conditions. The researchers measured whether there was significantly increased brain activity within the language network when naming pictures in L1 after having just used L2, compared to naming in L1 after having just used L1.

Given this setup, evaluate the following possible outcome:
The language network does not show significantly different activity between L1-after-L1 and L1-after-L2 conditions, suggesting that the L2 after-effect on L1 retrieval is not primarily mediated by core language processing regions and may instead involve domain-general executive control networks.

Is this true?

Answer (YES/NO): YES